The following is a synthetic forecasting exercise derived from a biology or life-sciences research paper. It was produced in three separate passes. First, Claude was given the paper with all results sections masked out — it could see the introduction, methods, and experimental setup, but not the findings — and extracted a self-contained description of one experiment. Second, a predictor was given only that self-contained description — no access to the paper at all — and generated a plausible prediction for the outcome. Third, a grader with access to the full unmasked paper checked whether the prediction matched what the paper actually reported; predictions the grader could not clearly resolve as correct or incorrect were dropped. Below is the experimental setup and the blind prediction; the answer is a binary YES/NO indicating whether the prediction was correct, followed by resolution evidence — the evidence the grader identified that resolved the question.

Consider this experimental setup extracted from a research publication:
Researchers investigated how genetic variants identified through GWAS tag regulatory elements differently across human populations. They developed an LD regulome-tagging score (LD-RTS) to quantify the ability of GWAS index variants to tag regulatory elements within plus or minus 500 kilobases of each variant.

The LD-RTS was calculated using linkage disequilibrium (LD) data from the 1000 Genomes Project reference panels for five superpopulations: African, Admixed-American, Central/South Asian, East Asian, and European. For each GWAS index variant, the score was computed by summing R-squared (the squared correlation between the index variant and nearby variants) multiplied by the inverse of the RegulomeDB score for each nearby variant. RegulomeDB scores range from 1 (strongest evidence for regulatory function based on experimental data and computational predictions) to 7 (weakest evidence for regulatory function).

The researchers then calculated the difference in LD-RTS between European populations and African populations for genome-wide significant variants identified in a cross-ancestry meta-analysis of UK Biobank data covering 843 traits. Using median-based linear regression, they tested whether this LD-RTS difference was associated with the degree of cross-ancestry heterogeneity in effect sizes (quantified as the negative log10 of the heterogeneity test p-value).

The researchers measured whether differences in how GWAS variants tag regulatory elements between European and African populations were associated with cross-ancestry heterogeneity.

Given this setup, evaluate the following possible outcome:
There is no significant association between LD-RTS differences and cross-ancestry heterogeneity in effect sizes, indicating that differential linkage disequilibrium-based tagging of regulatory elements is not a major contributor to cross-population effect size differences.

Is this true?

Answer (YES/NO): NO